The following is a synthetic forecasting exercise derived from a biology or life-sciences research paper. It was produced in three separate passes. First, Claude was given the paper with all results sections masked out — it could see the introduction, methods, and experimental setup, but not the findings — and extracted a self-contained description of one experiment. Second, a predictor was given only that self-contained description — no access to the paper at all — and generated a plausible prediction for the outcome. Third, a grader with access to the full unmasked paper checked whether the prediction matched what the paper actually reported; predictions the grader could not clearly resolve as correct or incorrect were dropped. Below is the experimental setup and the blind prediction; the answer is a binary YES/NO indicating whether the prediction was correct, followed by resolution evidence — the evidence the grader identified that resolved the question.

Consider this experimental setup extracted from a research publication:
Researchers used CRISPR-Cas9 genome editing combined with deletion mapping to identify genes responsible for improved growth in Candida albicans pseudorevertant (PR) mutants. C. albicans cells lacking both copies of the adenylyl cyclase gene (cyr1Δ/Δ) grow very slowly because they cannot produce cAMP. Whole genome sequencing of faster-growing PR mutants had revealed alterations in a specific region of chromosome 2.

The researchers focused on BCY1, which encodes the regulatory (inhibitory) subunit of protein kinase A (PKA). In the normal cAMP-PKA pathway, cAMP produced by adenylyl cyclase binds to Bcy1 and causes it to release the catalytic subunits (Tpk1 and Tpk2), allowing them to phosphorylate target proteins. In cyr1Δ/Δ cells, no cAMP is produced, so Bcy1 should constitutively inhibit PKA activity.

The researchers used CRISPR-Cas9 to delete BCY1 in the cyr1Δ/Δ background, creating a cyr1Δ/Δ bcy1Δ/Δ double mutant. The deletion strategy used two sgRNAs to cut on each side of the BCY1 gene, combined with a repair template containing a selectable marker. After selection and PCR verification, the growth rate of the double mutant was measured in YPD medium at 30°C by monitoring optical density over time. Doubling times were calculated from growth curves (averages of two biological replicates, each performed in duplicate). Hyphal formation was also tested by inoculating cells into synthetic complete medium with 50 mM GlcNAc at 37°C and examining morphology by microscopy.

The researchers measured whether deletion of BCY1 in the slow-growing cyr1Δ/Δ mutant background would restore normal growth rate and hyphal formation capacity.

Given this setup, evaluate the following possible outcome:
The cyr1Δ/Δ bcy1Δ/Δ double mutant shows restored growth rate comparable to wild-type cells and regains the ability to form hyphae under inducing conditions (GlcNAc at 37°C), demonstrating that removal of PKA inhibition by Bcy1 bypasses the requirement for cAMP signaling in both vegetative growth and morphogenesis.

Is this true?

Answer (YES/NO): YES